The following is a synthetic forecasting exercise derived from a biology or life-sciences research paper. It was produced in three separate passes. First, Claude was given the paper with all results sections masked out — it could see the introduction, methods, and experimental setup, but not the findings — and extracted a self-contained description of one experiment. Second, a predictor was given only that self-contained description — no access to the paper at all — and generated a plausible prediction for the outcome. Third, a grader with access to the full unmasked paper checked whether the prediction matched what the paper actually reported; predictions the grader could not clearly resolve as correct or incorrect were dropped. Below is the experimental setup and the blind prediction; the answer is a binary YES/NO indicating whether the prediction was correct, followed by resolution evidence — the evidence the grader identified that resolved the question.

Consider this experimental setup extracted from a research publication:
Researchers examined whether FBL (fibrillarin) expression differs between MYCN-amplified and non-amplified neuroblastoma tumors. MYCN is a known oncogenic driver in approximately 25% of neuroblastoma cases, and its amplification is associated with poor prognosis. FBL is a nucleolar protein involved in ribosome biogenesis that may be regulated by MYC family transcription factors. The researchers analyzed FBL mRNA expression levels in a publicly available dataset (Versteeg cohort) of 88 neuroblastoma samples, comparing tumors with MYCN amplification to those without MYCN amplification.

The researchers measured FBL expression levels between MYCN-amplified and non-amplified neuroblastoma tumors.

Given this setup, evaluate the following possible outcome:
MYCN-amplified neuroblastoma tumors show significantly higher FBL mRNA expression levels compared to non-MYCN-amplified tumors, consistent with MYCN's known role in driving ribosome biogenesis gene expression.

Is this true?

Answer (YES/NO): YES